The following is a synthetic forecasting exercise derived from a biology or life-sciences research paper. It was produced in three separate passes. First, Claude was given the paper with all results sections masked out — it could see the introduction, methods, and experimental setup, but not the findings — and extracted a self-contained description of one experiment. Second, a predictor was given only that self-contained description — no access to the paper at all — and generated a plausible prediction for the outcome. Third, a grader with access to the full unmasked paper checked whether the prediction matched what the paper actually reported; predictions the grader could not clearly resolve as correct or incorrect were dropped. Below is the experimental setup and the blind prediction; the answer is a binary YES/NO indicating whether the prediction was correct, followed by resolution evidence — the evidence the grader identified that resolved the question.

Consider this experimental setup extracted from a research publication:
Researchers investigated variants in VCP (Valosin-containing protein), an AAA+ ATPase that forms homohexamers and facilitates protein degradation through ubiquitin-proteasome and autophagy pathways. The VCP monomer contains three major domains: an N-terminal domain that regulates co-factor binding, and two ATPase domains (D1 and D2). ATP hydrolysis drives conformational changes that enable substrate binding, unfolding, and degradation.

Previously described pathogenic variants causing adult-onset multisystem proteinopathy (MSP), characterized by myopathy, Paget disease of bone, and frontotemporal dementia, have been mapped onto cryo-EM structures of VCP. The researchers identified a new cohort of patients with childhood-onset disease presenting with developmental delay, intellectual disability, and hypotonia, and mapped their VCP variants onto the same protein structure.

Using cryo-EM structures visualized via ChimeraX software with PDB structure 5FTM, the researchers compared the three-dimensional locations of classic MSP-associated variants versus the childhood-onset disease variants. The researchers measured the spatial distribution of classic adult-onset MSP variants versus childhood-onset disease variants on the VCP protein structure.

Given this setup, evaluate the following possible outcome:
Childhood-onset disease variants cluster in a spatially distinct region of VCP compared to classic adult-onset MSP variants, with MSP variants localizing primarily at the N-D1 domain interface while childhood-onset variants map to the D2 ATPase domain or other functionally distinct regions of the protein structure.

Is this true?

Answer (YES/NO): NO